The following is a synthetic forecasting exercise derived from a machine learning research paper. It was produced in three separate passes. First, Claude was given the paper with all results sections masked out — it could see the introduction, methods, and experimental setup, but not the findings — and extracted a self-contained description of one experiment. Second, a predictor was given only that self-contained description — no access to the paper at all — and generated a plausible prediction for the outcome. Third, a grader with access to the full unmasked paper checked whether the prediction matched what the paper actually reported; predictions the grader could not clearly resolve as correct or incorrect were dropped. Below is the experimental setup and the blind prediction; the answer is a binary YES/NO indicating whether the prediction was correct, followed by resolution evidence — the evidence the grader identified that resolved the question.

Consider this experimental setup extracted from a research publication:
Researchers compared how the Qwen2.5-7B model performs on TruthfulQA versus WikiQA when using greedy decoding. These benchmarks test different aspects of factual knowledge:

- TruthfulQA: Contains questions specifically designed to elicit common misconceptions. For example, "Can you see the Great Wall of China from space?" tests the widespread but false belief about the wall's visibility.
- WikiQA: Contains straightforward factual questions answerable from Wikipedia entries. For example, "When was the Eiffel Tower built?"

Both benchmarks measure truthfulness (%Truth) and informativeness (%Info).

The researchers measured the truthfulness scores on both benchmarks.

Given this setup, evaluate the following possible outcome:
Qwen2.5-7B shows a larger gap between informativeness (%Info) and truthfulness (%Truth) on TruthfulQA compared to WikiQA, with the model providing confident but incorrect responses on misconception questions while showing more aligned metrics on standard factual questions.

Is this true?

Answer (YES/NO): YES